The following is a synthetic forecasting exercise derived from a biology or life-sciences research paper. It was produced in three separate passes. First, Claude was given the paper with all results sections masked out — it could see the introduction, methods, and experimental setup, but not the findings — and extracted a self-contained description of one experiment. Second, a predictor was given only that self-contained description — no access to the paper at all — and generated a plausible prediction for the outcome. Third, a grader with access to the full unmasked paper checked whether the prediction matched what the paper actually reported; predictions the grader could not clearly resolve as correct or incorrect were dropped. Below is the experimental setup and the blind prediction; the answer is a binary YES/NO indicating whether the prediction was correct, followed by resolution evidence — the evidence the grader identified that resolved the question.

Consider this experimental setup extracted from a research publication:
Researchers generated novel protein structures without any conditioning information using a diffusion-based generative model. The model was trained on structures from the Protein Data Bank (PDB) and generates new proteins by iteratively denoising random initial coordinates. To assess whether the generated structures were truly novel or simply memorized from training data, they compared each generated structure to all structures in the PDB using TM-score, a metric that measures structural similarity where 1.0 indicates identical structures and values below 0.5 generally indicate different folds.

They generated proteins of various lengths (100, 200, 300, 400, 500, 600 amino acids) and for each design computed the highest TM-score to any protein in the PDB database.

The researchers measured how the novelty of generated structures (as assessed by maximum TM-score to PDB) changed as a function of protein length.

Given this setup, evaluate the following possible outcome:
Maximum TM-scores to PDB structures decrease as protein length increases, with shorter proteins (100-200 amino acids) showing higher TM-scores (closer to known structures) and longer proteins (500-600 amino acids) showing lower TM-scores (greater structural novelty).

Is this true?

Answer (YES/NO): YES